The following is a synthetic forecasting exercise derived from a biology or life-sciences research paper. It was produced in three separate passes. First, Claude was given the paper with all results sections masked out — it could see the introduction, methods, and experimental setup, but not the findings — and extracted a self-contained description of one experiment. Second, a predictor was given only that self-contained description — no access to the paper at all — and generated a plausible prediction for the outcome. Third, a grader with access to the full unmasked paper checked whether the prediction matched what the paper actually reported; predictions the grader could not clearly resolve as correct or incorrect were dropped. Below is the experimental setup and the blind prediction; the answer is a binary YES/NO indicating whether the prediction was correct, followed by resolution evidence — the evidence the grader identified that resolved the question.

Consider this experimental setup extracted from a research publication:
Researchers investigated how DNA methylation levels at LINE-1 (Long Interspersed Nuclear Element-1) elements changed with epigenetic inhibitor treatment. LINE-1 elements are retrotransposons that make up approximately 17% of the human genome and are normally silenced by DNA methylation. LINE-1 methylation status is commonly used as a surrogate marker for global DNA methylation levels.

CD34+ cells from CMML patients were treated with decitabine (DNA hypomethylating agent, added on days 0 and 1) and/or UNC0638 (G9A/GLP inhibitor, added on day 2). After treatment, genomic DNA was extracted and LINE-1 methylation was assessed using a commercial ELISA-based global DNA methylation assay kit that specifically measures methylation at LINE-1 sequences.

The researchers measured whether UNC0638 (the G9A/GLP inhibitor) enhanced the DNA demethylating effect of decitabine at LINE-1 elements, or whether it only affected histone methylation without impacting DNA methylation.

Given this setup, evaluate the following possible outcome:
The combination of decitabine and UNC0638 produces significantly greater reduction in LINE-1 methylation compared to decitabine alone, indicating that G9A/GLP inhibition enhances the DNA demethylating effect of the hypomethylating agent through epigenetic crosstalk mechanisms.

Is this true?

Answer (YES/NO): NO